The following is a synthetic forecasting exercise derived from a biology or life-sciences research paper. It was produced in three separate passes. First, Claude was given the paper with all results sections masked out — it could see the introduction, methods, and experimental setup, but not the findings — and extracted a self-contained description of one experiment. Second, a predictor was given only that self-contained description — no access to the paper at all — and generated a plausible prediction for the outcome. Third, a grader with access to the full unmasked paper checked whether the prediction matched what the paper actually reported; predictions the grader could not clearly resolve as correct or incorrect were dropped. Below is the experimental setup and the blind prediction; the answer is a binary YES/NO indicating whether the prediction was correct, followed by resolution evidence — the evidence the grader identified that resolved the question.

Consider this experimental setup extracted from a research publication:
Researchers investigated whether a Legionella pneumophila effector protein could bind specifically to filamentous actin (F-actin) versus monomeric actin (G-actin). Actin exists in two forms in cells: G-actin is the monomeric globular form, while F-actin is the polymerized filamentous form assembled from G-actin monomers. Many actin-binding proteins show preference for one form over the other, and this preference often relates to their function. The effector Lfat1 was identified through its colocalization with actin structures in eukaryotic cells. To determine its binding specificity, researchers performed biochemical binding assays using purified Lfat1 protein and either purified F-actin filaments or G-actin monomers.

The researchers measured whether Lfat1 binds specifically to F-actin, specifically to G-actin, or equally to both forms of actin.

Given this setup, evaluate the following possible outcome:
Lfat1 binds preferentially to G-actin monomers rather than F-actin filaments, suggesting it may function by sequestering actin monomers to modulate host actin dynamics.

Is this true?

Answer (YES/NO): NO